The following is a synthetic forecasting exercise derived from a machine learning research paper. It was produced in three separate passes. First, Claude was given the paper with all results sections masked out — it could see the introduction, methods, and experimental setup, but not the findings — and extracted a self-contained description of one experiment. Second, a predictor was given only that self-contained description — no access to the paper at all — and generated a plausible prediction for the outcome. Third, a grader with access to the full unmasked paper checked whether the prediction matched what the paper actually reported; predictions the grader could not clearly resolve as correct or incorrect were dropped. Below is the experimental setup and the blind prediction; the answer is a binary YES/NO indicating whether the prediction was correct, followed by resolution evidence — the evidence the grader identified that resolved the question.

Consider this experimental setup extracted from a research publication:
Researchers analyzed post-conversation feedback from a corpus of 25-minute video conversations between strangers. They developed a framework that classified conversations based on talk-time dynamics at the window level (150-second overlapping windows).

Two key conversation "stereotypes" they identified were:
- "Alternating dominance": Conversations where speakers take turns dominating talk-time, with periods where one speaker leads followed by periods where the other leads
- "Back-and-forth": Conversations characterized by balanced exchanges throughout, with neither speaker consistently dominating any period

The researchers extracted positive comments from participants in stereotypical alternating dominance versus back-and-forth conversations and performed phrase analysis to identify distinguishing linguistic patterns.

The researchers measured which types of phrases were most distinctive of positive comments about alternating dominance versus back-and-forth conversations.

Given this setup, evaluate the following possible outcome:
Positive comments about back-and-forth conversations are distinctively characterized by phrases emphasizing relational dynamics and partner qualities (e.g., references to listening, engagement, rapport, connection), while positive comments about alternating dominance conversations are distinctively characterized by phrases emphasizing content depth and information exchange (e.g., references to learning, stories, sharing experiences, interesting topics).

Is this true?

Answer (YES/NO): NO